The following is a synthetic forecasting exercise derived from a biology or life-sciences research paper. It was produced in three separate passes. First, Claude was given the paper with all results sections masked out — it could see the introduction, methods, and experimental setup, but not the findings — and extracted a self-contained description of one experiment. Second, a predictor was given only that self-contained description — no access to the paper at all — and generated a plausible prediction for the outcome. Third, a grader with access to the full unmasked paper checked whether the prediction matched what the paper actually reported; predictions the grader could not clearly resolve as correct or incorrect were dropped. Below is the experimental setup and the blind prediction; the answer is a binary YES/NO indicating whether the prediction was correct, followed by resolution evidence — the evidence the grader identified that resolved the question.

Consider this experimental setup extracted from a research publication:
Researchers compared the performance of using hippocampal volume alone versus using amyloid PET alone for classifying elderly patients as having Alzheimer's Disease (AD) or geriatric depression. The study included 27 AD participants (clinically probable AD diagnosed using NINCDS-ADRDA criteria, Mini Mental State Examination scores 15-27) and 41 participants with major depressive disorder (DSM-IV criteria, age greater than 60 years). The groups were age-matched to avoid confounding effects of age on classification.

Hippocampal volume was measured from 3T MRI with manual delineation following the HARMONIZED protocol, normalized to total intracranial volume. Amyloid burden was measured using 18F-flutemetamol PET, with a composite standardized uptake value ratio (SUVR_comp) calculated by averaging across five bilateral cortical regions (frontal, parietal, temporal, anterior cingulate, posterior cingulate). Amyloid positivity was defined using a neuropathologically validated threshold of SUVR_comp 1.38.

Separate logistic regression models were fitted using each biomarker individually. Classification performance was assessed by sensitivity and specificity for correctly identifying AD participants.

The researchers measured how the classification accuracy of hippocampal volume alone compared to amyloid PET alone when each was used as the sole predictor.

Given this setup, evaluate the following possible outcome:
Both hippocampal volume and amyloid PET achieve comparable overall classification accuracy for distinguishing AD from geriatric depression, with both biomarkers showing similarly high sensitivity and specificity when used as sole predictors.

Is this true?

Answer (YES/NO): NO